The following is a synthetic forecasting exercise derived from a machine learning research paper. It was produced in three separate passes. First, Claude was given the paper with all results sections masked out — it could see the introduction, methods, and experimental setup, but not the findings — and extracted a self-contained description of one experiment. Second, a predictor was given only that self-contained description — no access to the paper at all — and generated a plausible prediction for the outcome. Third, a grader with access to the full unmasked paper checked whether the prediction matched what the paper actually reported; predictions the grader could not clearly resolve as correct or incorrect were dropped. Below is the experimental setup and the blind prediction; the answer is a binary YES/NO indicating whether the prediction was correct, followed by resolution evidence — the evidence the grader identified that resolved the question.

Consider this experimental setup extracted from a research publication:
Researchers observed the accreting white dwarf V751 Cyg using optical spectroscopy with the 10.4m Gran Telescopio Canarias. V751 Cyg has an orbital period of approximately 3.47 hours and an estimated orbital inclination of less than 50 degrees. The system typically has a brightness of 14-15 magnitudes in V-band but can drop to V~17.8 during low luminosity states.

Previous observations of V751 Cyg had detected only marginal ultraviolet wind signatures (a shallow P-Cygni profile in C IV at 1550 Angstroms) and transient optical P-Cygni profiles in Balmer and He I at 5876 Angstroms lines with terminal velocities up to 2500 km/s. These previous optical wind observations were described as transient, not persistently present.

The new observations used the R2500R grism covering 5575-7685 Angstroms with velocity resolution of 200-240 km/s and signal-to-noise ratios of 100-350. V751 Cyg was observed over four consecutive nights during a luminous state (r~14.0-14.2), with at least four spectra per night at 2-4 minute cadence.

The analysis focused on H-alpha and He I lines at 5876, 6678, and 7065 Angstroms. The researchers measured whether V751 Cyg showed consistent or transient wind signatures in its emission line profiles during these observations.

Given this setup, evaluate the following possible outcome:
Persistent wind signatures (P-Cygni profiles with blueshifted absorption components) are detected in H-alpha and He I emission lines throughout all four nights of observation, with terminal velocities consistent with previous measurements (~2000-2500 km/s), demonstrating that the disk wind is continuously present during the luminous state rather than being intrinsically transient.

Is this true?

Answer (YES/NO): NO